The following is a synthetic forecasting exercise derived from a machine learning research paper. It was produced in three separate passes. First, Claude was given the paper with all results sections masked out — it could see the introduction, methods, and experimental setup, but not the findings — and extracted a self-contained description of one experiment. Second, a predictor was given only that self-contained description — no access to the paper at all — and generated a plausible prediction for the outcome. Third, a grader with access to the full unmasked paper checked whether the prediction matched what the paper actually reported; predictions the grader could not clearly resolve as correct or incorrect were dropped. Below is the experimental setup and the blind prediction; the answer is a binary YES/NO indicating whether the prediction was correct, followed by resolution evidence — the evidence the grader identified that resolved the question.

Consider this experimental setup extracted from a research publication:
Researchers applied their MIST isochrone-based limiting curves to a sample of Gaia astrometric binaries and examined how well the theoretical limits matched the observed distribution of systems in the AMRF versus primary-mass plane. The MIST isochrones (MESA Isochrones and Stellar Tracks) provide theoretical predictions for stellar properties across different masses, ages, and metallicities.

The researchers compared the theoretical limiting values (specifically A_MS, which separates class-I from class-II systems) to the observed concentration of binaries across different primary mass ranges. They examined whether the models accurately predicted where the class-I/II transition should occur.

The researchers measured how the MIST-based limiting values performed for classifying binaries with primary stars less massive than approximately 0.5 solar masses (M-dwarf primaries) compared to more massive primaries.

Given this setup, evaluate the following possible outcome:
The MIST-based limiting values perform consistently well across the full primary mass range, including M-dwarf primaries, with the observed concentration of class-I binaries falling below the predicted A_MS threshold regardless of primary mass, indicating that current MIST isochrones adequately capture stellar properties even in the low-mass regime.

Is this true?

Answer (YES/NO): NO